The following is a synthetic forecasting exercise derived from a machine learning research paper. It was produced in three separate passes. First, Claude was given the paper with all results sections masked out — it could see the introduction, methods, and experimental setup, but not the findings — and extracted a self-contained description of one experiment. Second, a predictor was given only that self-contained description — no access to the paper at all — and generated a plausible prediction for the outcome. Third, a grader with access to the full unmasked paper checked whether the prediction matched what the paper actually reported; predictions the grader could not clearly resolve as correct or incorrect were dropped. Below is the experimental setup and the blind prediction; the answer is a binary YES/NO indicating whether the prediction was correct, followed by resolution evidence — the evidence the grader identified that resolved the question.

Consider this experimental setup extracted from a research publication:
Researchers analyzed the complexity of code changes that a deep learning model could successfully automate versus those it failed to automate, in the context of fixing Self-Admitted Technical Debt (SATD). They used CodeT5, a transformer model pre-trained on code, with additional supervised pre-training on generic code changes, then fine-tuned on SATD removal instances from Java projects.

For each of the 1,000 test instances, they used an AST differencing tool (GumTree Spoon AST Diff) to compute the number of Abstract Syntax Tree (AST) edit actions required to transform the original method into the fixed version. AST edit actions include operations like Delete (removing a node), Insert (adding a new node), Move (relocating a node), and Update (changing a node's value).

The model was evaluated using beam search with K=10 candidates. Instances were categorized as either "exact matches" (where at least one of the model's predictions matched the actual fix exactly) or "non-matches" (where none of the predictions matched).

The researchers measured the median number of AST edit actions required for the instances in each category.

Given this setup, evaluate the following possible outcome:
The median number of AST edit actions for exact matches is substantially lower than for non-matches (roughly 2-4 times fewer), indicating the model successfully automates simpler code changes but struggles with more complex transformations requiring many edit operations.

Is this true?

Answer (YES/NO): YES